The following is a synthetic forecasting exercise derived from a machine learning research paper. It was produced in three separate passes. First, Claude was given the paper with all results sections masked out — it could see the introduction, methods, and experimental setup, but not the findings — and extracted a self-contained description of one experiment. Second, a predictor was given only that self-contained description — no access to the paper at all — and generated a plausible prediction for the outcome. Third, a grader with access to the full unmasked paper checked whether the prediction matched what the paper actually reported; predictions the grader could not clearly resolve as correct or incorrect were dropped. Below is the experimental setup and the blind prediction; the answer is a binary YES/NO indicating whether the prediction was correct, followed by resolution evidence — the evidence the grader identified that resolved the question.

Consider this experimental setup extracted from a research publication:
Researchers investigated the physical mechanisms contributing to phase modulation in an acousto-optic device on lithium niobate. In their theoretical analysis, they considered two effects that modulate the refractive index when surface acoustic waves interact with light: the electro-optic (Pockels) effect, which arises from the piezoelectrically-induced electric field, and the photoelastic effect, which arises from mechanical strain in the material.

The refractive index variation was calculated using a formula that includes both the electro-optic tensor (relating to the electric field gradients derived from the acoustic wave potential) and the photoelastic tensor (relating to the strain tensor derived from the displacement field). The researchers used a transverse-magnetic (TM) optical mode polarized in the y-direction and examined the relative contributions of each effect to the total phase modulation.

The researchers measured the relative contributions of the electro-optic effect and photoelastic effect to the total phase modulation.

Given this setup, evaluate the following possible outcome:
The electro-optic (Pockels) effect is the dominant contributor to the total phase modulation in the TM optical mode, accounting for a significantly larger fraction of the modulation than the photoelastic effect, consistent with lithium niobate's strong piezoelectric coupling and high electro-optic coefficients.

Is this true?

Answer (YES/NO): NO